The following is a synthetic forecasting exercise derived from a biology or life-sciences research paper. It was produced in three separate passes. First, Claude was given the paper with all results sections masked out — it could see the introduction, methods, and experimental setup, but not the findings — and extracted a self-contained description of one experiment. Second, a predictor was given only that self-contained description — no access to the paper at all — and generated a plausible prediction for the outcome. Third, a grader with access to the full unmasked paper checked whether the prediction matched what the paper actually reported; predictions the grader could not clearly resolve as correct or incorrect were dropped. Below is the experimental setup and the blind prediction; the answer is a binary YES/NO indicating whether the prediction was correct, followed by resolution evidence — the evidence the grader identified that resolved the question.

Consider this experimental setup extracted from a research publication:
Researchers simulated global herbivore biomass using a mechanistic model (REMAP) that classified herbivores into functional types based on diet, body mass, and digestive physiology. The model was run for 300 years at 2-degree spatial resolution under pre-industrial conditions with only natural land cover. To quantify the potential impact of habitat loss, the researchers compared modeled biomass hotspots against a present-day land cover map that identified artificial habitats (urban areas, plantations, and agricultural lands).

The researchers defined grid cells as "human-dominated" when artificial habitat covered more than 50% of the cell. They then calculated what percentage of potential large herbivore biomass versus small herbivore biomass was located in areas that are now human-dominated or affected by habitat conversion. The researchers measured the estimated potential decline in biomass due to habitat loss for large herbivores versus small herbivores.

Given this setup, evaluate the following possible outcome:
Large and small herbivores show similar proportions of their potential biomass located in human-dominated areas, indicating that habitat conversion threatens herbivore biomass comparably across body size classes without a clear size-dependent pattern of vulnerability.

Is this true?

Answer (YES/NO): NO